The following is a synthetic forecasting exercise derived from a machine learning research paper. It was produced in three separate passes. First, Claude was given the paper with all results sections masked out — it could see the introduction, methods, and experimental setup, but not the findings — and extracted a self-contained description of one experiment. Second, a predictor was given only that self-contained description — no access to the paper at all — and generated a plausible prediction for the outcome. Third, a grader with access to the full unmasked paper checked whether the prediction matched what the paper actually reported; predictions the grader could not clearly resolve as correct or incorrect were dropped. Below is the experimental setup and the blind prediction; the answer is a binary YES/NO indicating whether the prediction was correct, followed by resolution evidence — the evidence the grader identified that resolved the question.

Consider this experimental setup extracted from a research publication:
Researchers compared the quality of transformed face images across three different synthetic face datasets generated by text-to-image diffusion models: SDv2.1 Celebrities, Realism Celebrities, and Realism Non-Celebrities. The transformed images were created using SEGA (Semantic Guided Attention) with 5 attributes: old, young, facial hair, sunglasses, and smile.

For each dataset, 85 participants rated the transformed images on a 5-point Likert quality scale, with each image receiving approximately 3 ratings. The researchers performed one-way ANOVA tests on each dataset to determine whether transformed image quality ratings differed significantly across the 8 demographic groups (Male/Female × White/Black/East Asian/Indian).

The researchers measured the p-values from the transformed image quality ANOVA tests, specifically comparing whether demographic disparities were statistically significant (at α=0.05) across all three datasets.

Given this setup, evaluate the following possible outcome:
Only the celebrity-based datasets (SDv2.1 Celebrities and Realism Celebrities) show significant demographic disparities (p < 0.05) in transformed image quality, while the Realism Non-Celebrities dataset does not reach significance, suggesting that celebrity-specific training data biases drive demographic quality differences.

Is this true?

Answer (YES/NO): NO